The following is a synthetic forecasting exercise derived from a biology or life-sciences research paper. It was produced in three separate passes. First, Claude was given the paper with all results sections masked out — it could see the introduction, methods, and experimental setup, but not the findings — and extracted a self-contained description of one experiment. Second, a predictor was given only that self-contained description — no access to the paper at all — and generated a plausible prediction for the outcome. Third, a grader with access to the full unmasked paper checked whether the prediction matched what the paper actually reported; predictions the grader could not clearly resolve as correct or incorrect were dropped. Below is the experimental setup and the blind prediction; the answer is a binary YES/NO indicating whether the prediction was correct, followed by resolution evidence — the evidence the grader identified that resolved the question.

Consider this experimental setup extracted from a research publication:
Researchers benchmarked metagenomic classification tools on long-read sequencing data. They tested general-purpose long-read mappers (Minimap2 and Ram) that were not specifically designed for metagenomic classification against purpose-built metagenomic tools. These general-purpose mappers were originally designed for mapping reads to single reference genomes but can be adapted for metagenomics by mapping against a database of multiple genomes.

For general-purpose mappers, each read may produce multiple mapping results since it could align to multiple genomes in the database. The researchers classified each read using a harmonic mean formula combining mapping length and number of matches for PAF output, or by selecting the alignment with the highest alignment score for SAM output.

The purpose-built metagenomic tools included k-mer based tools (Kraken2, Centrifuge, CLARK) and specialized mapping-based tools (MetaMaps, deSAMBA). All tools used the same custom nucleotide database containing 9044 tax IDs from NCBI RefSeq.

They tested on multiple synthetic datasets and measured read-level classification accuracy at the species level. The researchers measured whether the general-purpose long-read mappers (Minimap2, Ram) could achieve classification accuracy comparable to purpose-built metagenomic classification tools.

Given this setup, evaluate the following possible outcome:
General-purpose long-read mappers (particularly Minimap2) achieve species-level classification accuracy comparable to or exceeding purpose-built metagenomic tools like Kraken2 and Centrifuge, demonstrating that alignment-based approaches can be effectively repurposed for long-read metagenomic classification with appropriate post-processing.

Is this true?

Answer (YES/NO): YES